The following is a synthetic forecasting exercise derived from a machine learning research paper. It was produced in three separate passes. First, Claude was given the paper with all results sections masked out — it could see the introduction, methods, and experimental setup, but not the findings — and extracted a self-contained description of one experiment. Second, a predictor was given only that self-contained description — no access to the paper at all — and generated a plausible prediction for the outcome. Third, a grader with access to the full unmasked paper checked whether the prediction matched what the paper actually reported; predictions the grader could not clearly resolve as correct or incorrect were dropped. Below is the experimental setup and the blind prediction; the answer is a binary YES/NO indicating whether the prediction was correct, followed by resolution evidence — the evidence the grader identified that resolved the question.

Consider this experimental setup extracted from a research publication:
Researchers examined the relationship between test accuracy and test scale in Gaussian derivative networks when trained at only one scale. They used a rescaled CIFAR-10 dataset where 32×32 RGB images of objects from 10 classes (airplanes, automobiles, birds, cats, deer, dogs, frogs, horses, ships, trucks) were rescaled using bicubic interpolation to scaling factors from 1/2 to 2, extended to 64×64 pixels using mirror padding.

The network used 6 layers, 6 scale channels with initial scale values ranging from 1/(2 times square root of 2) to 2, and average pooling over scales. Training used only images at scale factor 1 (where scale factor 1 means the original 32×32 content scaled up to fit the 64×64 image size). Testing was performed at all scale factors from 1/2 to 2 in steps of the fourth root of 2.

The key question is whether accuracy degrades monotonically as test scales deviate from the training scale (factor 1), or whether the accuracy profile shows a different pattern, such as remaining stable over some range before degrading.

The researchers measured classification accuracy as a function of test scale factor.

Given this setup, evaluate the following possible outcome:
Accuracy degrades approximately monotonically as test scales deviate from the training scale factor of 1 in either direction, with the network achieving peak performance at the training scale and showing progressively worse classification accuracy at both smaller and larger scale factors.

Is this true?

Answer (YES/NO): YES